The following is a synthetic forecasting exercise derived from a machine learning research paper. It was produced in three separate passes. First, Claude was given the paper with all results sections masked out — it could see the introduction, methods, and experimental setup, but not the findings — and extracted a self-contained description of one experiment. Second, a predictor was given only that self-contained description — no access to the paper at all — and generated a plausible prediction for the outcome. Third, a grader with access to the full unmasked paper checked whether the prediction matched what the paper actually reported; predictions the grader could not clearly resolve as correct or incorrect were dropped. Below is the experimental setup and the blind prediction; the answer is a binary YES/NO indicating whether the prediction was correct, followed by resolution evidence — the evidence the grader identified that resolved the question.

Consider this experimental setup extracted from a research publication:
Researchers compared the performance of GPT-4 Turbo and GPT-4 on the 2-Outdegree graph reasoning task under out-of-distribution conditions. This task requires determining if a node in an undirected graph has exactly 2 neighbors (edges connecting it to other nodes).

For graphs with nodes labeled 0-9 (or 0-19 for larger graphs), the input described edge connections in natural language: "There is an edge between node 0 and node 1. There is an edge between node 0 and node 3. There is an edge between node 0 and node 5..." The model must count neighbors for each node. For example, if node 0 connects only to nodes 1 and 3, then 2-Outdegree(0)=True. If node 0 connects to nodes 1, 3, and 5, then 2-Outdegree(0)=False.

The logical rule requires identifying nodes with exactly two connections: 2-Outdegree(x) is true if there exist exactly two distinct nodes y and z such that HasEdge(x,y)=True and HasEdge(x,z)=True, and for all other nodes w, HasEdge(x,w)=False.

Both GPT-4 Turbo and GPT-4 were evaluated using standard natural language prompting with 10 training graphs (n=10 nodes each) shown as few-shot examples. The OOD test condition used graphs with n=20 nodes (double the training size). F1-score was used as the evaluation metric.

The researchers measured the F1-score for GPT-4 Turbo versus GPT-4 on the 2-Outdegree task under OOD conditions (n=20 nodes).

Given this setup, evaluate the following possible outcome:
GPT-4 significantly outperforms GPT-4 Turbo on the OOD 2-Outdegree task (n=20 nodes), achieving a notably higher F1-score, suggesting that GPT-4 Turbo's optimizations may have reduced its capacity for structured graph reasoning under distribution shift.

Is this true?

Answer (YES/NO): NO